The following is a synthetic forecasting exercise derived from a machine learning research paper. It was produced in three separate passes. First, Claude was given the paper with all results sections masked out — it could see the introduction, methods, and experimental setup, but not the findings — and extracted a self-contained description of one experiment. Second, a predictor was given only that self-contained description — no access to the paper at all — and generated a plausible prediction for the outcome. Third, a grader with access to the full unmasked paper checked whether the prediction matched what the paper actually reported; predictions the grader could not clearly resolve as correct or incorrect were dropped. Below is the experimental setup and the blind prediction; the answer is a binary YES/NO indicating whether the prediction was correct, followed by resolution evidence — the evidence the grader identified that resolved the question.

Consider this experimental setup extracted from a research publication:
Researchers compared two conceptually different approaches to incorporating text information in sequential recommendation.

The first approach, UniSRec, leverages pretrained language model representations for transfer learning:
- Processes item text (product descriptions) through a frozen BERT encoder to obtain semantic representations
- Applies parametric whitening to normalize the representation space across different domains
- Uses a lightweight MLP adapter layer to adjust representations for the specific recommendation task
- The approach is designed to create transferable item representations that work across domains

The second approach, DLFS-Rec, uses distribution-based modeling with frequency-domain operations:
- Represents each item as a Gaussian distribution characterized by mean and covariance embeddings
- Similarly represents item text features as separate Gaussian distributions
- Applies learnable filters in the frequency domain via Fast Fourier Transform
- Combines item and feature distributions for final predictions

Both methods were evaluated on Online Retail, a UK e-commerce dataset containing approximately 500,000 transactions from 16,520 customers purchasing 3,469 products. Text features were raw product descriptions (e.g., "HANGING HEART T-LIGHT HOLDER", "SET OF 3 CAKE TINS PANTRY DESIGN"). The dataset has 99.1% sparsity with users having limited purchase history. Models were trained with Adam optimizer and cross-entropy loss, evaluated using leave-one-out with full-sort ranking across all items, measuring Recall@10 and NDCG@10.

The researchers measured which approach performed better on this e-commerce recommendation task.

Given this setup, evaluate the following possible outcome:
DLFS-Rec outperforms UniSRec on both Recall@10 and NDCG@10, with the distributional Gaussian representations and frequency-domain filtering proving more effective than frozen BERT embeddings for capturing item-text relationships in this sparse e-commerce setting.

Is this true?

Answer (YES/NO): YES